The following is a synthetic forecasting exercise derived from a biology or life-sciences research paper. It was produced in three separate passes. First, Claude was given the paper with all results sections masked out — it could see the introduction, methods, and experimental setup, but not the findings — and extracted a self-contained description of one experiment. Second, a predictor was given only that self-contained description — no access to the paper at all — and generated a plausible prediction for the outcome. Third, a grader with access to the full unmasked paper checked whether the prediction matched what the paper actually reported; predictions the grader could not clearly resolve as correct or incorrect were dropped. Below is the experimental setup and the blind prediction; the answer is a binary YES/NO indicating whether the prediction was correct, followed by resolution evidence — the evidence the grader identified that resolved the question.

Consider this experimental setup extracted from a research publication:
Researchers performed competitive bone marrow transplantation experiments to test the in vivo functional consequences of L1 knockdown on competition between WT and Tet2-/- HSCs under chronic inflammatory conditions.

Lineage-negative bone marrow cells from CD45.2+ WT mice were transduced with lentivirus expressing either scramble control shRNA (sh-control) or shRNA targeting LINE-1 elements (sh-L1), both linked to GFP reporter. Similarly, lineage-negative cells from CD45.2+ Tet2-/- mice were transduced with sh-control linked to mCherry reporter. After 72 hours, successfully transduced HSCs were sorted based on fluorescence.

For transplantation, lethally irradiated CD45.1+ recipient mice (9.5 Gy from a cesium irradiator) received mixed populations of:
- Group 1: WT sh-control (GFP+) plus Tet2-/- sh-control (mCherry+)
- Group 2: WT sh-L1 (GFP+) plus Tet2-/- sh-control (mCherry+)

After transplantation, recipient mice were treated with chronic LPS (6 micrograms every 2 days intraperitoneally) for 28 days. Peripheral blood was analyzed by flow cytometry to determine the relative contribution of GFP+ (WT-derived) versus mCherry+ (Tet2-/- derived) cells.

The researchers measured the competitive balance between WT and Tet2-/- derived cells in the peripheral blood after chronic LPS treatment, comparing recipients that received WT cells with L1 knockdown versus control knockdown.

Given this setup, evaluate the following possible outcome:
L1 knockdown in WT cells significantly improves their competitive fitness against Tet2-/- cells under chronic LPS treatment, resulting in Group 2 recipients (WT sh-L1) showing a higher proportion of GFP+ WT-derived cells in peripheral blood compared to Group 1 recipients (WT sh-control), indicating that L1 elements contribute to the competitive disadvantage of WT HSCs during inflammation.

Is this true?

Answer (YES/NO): YES